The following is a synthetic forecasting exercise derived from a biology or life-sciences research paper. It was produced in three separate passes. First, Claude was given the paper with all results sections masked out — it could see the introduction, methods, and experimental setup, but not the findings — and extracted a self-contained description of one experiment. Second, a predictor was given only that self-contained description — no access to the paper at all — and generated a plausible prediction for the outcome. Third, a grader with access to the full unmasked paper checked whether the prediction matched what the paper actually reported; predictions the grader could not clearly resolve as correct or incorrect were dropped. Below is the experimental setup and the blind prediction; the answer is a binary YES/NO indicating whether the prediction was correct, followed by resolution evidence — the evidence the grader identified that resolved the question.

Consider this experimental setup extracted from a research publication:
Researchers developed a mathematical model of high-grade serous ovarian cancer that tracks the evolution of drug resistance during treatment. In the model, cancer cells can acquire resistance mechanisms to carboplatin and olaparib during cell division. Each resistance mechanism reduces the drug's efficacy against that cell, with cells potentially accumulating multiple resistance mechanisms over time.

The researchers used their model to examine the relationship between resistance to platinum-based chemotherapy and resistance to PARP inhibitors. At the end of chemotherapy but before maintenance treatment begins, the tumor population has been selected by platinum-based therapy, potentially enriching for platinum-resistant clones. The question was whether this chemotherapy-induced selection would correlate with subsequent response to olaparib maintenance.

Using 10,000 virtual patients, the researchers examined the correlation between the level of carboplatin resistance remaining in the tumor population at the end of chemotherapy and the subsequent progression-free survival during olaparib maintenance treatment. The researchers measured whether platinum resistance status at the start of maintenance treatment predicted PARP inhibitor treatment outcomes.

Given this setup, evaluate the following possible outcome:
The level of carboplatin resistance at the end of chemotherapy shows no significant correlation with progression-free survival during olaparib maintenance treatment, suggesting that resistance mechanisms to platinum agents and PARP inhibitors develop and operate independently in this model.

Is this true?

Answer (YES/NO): NO